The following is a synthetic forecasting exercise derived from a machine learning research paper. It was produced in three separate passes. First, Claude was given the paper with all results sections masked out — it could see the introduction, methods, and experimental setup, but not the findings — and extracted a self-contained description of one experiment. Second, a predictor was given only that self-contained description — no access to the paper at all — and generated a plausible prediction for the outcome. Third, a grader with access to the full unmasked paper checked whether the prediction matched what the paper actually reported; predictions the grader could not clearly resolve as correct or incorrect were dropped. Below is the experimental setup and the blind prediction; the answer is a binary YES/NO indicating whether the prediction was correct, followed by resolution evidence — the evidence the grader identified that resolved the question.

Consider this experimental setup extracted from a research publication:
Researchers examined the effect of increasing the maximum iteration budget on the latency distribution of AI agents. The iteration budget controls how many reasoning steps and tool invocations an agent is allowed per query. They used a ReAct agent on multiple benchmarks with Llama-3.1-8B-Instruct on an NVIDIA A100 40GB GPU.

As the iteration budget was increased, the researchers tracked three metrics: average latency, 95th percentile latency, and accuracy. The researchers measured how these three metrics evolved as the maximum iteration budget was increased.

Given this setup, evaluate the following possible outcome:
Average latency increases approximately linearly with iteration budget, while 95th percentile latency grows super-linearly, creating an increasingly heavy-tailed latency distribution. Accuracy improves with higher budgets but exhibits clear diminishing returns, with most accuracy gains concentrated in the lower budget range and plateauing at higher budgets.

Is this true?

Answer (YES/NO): NO